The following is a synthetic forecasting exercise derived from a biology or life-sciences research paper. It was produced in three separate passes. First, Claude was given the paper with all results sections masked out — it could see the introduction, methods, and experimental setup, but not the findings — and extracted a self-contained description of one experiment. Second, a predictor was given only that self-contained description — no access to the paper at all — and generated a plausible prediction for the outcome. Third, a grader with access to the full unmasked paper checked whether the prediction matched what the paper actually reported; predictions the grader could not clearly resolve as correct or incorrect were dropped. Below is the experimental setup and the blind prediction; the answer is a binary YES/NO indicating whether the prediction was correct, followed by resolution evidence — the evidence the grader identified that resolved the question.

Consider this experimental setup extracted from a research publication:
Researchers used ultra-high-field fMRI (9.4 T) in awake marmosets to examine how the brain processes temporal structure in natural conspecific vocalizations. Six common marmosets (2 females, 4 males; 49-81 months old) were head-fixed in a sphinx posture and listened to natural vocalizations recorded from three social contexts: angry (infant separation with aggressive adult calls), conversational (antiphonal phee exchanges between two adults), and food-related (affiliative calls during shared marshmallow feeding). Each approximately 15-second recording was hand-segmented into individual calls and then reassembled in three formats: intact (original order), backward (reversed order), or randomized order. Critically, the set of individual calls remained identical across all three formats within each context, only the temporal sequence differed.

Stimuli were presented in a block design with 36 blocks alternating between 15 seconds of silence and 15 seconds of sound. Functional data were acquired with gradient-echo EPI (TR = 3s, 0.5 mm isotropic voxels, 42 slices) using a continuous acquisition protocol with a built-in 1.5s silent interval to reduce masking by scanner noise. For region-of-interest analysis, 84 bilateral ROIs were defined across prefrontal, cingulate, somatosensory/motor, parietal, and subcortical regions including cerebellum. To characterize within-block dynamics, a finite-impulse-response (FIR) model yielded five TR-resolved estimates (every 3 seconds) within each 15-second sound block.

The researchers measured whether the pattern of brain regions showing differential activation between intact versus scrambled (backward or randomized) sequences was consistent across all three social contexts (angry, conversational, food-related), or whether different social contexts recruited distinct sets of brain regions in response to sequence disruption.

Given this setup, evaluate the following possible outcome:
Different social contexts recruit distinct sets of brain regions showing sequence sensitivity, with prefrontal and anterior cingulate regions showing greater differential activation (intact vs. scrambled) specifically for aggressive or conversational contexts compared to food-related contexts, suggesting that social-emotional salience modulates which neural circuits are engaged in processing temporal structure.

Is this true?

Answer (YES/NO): NO